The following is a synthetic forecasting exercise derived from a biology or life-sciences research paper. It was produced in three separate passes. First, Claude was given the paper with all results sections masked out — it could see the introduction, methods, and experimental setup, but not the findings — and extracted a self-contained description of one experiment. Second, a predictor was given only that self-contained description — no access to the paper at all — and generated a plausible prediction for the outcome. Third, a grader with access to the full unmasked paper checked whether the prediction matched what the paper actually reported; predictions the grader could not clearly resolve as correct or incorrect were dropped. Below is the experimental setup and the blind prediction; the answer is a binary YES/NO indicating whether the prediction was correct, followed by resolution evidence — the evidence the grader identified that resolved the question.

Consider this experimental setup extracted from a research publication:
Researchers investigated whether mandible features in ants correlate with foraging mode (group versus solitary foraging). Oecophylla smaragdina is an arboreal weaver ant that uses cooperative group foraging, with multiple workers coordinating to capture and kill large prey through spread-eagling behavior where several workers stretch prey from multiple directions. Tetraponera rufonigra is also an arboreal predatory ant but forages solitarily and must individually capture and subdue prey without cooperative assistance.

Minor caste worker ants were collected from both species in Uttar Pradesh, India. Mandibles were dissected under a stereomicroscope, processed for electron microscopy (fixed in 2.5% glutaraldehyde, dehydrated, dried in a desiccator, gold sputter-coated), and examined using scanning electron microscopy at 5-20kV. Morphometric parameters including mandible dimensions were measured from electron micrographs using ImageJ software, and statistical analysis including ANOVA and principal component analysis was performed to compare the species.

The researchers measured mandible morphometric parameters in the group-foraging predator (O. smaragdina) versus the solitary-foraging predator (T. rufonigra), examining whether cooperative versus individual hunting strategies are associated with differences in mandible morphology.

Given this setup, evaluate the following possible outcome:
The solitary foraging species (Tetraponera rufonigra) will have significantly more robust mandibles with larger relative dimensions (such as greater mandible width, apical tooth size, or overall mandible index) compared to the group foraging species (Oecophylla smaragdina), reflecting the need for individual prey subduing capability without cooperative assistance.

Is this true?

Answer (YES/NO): YES